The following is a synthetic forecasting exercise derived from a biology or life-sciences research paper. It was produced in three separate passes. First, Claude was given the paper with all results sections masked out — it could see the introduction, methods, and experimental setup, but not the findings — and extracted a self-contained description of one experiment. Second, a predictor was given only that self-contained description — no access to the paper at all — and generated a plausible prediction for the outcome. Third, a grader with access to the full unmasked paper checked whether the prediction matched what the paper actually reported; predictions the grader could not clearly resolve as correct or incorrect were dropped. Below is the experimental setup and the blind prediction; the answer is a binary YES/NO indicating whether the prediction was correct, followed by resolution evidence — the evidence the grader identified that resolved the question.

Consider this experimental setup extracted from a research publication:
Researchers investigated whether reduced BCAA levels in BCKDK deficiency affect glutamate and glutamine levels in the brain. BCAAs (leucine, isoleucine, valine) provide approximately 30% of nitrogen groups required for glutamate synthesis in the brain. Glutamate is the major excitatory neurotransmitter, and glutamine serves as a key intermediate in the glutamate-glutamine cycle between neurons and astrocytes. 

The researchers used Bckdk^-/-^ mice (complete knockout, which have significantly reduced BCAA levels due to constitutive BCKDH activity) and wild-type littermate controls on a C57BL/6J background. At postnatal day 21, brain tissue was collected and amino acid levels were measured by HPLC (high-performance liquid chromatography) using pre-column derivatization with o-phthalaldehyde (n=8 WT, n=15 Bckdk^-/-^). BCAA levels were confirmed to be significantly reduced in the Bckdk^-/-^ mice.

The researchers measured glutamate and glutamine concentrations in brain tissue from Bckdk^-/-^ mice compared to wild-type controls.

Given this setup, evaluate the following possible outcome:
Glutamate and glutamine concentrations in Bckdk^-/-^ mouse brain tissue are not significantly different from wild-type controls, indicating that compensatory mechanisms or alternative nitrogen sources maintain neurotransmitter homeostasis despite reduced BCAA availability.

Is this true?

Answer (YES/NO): YES